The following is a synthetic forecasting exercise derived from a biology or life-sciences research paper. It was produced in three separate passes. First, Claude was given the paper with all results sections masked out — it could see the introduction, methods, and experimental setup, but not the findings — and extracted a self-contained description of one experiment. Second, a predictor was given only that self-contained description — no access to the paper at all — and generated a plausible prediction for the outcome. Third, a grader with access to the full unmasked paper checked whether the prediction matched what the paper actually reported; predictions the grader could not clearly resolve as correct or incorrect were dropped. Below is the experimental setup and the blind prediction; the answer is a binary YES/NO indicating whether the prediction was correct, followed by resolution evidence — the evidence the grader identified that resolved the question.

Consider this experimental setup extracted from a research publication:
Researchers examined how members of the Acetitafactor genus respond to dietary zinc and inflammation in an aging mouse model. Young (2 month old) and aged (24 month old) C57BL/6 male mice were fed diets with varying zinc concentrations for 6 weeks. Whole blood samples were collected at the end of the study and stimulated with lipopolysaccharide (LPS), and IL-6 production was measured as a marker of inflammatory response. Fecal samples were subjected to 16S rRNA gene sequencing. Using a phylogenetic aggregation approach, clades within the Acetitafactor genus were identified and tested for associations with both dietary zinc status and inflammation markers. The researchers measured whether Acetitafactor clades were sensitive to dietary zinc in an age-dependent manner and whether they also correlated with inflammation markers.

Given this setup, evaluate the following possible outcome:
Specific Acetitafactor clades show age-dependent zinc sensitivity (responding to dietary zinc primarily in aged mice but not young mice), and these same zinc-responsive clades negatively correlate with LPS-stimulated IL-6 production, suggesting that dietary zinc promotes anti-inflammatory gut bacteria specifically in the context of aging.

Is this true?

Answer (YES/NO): NO